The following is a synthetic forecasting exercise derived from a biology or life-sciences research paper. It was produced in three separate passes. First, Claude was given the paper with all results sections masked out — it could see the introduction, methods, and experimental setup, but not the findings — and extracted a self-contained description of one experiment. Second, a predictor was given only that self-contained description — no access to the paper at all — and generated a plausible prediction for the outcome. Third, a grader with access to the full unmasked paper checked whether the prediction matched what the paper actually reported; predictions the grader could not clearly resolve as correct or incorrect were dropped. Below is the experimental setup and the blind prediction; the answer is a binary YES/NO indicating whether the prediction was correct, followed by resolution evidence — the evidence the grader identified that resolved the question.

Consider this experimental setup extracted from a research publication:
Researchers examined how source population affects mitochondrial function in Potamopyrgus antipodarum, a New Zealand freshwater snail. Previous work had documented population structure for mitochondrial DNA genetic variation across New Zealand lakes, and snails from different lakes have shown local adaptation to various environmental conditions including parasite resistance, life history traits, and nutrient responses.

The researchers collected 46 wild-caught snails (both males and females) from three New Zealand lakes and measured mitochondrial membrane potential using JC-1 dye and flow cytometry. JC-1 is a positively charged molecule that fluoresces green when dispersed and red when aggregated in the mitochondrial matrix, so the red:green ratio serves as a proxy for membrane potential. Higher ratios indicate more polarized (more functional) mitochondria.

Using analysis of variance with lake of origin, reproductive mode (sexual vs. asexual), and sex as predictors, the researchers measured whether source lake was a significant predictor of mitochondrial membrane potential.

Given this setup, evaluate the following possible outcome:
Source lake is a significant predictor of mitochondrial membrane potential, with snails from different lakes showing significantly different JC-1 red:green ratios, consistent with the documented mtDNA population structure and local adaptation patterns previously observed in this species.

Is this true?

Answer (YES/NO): NO